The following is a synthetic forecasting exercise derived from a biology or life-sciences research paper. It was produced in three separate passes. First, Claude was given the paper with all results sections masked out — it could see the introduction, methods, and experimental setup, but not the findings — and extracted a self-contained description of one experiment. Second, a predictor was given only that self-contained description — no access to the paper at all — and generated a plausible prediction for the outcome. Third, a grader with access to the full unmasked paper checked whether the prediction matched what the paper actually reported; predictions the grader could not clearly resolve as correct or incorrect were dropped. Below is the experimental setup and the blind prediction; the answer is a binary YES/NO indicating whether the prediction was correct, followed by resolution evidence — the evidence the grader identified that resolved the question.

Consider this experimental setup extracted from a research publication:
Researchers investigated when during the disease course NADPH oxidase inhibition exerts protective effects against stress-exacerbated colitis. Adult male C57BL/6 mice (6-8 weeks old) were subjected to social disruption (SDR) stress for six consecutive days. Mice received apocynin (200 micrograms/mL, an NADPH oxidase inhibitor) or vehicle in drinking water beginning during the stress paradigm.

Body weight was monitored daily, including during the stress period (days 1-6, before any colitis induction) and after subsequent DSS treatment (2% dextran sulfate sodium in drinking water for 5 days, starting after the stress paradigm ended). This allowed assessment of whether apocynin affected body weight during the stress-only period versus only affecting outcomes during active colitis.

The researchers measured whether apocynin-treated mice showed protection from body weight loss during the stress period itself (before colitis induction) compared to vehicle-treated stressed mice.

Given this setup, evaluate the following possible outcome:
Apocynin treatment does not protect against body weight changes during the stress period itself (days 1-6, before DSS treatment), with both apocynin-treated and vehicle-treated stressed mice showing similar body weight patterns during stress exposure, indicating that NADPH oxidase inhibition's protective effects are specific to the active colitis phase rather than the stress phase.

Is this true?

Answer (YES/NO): NO